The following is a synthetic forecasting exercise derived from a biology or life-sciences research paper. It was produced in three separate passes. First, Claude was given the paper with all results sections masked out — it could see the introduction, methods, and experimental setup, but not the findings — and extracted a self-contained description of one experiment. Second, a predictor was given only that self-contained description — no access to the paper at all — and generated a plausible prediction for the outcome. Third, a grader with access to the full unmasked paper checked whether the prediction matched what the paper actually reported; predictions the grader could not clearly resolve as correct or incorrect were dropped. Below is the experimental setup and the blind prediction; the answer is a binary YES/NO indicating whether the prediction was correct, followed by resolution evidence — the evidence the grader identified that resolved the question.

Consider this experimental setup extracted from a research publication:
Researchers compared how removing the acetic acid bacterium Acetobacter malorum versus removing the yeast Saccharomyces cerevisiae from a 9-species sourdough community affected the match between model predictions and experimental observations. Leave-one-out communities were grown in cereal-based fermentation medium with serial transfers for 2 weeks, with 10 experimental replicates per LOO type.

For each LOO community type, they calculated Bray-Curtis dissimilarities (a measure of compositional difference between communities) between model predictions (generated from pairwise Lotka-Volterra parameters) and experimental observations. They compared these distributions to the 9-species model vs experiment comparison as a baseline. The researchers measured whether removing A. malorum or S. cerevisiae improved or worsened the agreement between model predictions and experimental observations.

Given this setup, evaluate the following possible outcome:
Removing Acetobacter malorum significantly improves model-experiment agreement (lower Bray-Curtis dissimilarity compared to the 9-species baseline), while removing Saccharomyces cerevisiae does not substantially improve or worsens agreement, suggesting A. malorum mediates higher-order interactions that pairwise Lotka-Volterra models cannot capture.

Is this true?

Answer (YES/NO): NO